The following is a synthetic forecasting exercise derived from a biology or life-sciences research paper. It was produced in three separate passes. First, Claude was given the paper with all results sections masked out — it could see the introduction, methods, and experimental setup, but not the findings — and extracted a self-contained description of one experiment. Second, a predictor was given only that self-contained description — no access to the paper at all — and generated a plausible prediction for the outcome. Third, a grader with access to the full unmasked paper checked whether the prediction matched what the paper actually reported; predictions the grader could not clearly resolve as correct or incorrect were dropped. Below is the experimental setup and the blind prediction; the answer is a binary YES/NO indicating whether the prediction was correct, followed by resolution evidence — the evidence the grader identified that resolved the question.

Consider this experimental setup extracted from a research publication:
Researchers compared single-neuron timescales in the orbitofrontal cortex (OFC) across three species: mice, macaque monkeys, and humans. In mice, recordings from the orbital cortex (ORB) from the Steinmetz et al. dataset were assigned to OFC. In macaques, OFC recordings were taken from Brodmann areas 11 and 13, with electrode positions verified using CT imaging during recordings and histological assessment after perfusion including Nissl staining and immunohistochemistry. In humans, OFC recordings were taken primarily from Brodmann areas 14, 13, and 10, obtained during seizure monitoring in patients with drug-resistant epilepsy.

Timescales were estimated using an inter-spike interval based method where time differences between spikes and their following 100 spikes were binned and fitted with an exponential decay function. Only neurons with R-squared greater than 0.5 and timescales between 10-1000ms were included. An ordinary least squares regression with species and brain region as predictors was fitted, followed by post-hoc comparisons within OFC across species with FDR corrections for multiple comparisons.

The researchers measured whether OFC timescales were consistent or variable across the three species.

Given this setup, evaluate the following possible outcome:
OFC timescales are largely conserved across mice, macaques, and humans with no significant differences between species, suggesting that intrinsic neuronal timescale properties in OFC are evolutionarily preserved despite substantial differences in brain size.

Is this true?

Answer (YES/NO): NO